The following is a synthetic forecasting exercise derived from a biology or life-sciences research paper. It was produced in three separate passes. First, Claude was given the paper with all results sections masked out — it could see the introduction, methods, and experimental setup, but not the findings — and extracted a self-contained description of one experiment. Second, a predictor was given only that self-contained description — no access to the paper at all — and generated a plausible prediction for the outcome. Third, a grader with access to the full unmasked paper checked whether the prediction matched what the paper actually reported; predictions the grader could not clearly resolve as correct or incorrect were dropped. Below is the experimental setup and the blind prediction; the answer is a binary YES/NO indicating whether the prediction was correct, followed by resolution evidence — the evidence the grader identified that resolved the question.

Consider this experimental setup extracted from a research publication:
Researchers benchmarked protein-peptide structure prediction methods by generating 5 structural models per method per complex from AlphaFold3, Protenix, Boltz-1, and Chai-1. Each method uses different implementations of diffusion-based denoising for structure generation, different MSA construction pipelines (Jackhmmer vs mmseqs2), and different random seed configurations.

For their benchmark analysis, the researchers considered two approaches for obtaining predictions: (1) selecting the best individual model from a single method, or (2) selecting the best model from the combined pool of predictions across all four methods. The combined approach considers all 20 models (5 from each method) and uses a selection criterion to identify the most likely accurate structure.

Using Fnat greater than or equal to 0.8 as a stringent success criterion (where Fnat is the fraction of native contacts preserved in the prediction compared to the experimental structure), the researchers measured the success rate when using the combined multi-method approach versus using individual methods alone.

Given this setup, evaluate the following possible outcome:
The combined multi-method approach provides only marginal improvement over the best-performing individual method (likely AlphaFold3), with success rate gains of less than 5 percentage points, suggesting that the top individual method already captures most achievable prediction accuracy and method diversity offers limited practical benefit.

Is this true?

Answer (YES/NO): NO